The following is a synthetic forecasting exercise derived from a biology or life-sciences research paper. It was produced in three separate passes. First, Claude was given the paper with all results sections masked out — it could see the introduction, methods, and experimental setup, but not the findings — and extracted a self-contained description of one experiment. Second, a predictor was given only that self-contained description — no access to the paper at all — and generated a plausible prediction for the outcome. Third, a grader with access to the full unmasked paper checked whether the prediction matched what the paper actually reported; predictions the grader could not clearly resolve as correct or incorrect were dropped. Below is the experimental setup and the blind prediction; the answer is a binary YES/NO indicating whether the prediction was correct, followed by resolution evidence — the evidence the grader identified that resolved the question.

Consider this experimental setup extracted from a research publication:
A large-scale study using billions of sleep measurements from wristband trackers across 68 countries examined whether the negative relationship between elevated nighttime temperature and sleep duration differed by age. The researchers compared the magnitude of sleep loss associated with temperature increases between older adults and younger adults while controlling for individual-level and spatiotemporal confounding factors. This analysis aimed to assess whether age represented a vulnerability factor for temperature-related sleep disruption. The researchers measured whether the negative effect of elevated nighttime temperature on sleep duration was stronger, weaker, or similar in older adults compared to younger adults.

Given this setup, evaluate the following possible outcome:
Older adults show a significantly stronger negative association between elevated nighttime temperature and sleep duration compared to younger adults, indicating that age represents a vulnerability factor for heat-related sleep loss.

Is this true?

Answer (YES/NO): YES